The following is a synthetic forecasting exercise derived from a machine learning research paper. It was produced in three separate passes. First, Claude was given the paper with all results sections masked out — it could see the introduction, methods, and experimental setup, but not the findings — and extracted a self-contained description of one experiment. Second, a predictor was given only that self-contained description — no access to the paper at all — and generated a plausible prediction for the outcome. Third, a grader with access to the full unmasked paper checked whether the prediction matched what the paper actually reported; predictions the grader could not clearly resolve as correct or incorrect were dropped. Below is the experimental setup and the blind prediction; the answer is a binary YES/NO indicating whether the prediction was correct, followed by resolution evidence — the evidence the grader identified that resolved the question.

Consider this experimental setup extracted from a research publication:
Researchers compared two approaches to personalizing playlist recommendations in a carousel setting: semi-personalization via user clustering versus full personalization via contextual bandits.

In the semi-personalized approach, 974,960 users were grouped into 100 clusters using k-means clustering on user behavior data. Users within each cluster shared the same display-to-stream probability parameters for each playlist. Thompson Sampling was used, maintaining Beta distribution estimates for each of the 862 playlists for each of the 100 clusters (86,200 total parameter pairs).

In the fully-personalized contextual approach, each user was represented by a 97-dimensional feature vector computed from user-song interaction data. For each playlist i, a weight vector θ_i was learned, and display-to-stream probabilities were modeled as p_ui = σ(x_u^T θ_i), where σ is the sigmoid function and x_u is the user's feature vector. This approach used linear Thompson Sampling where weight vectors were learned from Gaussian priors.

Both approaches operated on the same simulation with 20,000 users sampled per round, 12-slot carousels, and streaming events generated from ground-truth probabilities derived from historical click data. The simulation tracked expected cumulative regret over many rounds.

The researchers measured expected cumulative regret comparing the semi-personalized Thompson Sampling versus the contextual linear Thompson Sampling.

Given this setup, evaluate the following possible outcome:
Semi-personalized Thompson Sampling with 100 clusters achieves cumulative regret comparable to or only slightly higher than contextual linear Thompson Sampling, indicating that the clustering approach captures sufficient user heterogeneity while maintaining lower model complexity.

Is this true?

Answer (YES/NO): NO